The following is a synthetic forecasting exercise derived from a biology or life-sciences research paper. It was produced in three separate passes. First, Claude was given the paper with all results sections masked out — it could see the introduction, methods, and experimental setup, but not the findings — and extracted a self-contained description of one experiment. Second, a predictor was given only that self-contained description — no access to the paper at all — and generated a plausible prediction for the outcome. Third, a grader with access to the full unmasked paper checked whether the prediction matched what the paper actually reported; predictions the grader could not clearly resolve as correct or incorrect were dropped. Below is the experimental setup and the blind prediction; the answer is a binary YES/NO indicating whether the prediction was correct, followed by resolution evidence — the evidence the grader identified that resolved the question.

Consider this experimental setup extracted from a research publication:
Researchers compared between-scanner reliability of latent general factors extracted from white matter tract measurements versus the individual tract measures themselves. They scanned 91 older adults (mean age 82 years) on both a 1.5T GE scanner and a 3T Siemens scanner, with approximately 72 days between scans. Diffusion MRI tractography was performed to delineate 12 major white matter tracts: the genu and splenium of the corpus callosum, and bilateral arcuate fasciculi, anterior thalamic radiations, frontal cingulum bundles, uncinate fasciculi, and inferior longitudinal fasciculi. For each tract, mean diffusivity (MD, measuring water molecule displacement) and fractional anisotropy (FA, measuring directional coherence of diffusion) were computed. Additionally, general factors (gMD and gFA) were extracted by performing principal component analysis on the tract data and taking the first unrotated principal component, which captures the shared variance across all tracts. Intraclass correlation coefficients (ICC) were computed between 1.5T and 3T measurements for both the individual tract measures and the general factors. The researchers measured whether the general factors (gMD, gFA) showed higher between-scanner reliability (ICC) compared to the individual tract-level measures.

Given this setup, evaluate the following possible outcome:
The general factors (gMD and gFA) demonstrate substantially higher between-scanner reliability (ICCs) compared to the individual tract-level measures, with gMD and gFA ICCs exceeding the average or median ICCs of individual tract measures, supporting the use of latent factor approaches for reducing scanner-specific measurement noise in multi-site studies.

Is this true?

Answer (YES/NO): YES